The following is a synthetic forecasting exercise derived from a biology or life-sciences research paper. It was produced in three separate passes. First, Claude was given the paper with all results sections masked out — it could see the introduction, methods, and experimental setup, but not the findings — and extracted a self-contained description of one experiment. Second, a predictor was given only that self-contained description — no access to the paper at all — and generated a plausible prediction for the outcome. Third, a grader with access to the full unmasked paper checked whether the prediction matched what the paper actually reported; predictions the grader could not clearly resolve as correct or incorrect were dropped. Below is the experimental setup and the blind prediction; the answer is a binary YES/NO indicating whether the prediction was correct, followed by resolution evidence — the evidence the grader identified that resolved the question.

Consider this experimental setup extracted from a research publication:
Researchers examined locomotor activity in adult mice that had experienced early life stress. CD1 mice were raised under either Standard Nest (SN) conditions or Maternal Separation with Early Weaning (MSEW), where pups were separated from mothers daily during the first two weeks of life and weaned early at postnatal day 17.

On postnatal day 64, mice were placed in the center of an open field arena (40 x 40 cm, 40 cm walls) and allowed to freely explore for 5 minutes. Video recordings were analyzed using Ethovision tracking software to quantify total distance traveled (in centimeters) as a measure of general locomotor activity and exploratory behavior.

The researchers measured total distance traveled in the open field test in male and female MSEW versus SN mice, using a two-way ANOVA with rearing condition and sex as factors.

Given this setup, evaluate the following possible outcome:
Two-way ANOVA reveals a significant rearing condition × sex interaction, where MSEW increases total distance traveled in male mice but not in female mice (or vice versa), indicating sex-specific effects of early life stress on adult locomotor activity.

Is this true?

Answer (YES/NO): NO